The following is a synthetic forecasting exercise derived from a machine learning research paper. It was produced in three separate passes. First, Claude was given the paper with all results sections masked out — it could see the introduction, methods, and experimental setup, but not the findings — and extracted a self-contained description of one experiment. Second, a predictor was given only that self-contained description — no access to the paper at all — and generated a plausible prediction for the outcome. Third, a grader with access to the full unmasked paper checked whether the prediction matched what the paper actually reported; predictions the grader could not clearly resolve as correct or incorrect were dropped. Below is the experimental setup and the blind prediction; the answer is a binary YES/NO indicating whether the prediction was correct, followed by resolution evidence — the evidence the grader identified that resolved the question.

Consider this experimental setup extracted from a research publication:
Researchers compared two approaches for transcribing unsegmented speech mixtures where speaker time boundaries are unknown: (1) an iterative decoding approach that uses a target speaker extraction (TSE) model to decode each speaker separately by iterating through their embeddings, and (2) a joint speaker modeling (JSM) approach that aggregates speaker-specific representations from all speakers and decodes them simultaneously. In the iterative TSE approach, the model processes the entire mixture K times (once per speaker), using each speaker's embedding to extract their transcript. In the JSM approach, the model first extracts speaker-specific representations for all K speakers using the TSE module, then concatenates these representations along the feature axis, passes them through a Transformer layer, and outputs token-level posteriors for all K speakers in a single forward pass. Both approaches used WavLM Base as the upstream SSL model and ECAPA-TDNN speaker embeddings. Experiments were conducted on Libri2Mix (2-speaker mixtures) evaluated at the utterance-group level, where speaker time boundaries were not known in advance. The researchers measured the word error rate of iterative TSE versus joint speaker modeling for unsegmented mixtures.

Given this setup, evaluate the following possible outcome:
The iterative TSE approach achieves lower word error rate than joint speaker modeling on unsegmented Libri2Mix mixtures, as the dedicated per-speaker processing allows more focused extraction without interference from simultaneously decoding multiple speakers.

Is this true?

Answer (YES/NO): NO